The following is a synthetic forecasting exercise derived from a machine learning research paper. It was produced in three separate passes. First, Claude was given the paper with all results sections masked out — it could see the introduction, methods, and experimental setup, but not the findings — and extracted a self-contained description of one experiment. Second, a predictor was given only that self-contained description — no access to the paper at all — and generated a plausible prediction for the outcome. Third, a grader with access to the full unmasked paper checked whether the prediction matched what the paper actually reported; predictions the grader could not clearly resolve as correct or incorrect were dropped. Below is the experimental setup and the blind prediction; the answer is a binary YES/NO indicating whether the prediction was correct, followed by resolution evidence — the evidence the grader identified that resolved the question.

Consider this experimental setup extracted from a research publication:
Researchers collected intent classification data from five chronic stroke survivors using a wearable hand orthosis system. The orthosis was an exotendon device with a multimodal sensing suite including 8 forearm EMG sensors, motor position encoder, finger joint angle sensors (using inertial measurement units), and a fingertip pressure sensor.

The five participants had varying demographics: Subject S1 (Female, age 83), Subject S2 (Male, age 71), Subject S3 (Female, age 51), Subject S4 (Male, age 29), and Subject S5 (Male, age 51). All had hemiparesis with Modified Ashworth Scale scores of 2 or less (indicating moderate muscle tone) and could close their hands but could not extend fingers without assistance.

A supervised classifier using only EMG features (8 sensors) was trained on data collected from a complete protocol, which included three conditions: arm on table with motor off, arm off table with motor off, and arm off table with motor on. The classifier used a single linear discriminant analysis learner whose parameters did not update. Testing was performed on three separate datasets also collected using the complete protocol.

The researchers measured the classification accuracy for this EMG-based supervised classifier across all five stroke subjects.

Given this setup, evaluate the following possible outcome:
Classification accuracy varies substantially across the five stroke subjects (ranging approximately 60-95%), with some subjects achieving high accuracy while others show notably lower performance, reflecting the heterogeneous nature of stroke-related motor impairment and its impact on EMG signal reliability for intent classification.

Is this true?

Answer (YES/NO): NO